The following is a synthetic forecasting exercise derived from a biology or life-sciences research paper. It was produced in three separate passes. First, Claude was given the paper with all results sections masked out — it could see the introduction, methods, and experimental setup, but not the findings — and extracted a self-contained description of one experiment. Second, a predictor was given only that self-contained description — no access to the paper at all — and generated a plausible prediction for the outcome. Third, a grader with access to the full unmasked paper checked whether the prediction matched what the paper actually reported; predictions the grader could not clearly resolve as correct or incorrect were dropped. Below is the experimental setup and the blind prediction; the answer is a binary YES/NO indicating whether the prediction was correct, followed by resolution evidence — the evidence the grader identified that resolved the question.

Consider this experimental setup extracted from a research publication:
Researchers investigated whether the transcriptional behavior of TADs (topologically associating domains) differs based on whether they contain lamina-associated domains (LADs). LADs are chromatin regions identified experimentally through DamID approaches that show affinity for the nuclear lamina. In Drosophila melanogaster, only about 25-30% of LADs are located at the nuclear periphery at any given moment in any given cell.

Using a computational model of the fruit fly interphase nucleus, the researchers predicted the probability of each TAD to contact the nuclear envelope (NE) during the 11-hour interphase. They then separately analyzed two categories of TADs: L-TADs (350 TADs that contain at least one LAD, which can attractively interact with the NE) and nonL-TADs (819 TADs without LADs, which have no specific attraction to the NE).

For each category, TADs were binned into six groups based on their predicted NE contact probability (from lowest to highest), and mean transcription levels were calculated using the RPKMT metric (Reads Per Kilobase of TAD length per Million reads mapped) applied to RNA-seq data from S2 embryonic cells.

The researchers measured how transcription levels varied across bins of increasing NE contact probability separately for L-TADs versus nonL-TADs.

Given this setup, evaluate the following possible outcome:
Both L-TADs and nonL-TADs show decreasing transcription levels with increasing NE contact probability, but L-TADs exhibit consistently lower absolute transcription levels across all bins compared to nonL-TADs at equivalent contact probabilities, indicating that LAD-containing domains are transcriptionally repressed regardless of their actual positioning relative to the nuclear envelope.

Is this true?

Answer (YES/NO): NO